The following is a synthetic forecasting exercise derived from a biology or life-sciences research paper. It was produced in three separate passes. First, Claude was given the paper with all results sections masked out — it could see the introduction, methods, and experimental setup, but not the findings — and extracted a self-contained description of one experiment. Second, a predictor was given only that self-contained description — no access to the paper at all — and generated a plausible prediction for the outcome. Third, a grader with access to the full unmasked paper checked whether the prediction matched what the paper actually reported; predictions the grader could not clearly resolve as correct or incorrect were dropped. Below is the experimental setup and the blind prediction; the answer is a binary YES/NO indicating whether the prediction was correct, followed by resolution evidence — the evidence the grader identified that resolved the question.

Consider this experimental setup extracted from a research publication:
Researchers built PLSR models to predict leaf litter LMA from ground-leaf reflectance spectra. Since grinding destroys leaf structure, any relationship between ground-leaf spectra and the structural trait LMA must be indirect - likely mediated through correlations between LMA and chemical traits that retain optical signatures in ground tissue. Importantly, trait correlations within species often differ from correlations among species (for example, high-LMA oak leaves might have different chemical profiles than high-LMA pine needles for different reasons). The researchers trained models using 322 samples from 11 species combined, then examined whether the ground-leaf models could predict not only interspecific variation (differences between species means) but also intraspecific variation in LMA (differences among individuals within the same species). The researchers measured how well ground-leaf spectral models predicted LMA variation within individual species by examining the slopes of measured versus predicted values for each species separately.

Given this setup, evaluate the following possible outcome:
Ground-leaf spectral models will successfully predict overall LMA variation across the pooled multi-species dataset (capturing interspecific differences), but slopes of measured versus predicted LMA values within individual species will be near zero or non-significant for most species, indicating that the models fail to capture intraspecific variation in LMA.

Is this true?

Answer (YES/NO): NO